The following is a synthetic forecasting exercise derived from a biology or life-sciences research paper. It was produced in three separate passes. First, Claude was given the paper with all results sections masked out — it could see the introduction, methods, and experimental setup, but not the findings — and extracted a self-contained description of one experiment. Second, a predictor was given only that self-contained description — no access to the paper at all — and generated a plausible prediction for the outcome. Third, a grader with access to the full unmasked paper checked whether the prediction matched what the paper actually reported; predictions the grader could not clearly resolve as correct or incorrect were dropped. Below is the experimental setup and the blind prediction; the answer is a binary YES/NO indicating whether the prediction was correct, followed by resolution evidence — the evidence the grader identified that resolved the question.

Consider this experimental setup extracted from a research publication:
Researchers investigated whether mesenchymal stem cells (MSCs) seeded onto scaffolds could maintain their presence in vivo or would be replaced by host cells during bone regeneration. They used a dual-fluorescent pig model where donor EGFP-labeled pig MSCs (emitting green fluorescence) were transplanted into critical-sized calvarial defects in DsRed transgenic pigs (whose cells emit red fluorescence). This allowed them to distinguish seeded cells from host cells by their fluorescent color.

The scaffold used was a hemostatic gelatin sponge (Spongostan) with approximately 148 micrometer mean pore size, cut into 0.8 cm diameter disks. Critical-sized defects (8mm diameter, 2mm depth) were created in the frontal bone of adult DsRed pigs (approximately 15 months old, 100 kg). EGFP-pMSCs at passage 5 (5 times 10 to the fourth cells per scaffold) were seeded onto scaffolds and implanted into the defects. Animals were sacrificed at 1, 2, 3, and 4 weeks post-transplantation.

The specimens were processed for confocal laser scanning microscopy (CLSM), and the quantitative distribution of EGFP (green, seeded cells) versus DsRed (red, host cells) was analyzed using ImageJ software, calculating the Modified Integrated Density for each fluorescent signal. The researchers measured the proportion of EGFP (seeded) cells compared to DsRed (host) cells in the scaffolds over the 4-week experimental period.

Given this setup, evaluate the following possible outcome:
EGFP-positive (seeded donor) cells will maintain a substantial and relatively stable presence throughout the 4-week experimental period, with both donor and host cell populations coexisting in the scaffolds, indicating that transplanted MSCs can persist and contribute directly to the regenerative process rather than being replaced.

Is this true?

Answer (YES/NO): NO